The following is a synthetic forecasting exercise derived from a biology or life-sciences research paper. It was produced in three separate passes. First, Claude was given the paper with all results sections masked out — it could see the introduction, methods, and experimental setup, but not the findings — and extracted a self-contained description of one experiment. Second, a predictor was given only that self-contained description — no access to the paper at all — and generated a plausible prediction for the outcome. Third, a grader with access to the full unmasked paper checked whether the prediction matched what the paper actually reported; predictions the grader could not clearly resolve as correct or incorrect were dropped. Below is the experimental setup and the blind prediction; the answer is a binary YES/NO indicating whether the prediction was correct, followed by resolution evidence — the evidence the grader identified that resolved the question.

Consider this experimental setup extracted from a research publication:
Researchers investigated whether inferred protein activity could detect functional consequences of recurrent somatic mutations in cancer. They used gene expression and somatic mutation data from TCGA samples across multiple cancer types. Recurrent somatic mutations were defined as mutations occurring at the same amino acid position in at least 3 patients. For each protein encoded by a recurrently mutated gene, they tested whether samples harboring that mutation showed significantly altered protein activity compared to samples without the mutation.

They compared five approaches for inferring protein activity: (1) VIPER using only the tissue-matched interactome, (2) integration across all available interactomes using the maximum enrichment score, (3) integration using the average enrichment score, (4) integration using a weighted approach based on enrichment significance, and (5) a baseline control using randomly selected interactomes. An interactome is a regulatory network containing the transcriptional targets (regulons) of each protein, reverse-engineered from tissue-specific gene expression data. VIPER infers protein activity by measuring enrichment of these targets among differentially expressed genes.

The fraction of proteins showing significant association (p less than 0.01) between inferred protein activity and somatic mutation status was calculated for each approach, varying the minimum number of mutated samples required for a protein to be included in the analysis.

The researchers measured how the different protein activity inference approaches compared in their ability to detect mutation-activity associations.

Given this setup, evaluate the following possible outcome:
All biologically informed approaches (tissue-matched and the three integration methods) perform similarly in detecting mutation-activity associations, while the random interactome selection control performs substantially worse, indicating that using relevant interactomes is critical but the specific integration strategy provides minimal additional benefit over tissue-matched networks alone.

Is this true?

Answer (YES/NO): NO